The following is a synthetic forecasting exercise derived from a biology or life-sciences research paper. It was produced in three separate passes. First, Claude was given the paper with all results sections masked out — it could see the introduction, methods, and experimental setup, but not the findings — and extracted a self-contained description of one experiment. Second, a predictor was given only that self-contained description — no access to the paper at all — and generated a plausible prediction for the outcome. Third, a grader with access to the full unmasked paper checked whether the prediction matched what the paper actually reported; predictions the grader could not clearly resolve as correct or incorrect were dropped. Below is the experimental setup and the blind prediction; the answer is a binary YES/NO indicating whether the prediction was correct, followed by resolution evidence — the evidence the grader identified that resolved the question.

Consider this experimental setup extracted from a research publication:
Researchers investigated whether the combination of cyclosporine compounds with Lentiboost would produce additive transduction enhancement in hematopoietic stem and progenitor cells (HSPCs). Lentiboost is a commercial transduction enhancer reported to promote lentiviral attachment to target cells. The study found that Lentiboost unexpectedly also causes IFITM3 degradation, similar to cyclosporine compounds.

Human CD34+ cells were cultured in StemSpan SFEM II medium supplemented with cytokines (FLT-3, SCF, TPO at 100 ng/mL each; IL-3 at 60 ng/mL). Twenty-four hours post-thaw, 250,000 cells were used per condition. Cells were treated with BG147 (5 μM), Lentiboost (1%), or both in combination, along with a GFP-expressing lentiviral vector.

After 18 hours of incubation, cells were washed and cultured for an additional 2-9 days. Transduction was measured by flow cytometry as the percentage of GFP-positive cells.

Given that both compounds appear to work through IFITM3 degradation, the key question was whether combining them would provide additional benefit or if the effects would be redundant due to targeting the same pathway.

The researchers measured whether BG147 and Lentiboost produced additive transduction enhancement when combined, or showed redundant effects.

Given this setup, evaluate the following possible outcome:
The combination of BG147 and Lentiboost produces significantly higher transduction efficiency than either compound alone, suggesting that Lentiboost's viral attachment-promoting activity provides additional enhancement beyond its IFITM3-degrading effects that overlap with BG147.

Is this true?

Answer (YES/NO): NO